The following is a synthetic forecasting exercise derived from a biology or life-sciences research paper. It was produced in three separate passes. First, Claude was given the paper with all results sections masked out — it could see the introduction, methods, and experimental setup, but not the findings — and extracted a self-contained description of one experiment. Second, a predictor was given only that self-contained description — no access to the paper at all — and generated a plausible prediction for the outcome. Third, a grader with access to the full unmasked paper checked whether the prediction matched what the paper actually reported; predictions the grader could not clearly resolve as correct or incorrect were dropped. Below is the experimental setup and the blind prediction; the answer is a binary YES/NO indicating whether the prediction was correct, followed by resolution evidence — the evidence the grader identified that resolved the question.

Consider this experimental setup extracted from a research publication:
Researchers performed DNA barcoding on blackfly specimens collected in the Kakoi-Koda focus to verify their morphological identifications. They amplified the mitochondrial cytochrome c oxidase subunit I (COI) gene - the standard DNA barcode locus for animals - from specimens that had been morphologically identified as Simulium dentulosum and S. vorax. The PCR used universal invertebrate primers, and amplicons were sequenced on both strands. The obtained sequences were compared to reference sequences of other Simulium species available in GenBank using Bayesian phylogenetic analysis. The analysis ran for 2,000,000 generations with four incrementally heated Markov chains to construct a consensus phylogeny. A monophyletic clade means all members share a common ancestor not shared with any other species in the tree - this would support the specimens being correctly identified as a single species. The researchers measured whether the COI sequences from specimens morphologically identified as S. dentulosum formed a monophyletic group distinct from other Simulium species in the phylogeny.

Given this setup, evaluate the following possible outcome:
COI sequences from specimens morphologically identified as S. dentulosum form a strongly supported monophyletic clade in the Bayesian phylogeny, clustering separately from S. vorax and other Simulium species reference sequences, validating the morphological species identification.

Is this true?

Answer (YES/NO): YES